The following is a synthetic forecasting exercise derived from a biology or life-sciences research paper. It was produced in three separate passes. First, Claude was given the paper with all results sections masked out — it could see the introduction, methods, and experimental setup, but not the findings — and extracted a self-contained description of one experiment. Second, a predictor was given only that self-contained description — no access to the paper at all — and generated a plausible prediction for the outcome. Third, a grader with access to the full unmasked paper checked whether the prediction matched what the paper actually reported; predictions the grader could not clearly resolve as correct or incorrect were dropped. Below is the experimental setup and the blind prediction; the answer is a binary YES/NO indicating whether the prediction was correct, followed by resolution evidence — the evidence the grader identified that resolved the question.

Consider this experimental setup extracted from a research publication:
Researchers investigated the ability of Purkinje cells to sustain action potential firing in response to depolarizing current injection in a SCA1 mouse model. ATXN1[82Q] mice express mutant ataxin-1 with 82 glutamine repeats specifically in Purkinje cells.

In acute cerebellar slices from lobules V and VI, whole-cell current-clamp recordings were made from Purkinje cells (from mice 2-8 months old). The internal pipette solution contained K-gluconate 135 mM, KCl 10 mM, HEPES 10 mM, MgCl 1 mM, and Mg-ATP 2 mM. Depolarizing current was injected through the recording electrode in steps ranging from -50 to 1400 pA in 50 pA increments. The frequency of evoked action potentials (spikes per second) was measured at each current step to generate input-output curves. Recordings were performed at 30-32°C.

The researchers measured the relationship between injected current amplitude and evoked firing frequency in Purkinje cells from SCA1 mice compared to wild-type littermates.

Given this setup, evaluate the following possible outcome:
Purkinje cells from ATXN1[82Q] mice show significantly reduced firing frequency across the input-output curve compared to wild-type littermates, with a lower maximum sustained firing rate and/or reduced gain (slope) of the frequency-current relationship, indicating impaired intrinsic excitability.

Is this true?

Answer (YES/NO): NO